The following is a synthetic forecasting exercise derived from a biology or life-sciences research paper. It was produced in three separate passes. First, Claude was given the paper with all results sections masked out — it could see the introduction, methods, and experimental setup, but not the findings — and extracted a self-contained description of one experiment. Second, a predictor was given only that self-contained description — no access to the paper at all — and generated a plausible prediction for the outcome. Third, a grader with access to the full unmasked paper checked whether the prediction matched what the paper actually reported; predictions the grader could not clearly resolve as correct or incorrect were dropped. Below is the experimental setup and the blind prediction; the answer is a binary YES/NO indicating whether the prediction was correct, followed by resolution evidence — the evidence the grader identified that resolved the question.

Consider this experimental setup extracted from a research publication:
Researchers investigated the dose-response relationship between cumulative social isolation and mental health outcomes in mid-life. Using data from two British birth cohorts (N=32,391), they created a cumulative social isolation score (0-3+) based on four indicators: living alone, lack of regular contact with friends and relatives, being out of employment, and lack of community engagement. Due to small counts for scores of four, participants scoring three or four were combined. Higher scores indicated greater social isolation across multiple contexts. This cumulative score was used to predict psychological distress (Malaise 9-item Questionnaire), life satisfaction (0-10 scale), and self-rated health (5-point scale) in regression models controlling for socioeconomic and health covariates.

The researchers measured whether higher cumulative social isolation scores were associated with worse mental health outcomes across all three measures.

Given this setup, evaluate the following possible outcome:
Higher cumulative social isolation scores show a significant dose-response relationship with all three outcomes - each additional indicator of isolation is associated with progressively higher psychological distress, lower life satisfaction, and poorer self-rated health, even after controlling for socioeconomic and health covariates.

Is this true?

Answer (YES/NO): YES